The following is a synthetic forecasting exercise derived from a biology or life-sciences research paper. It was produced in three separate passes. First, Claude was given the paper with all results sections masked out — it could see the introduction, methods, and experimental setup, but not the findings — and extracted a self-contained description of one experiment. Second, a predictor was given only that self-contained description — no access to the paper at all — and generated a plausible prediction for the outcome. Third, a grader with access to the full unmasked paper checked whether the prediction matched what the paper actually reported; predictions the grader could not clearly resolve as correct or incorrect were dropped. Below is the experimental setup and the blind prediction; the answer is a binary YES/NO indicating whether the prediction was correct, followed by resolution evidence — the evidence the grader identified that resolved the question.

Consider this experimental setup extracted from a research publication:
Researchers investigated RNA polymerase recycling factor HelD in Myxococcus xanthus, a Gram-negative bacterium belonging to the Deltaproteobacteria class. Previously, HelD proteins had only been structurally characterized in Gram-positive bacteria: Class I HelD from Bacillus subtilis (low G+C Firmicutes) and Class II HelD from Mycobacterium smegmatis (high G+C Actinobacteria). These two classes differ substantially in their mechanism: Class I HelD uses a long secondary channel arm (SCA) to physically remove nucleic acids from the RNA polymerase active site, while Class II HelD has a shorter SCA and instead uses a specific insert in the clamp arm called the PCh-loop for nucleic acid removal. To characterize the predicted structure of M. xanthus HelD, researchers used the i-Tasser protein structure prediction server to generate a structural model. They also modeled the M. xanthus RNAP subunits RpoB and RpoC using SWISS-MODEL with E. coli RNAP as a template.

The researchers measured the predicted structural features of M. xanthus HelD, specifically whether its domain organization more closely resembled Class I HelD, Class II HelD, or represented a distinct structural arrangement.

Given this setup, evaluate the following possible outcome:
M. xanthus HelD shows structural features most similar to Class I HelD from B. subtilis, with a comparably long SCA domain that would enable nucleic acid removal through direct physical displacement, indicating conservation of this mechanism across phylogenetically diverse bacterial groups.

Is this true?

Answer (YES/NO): NO